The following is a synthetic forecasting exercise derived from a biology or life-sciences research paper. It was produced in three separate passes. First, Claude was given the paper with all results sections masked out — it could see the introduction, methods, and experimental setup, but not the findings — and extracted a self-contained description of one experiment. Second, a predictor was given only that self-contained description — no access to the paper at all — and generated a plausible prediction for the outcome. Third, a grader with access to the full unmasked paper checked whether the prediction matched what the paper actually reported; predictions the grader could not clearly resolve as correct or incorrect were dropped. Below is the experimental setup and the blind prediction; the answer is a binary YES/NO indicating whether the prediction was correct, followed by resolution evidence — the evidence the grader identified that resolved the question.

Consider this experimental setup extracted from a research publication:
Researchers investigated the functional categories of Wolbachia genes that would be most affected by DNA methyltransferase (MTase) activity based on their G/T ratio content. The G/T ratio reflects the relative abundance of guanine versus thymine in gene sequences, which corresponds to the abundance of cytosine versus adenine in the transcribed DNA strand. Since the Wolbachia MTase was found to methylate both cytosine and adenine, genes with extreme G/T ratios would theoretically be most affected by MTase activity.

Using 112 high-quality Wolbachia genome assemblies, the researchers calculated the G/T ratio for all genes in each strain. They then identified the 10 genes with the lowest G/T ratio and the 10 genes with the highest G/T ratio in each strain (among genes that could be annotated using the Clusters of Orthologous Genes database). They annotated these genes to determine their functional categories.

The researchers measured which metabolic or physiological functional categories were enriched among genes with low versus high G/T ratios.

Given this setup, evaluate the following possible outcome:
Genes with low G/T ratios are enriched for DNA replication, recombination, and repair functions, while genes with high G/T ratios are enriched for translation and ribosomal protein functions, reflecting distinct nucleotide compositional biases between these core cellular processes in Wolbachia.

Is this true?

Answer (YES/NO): NO